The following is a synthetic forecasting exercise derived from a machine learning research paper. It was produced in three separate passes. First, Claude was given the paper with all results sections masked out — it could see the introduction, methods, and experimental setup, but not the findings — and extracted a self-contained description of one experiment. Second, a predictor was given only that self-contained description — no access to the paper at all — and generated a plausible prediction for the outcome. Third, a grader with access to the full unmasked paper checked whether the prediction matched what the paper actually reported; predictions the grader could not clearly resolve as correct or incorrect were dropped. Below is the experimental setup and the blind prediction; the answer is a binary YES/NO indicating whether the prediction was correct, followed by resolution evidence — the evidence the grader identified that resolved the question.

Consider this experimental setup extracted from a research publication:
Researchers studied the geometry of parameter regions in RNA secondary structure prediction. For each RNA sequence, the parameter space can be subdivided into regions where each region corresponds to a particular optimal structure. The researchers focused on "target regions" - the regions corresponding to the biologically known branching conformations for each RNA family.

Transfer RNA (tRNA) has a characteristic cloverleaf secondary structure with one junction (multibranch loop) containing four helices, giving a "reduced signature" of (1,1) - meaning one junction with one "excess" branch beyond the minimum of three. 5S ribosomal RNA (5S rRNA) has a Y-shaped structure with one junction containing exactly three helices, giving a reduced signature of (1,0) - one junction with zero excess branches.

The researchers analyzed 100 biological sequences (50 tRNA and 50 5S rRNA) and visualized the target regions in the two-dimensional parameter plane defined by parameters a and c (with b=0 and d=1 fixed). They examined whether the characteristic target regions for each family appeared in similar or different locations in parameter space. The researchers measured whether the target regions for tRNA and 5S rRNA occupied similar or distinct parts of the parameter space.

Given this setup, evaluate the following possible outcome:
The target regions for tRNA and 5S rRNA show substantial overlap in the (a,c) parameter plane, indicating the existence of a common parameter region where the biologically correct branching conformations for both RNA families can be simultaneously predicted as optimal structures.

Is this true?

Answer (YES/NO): NO